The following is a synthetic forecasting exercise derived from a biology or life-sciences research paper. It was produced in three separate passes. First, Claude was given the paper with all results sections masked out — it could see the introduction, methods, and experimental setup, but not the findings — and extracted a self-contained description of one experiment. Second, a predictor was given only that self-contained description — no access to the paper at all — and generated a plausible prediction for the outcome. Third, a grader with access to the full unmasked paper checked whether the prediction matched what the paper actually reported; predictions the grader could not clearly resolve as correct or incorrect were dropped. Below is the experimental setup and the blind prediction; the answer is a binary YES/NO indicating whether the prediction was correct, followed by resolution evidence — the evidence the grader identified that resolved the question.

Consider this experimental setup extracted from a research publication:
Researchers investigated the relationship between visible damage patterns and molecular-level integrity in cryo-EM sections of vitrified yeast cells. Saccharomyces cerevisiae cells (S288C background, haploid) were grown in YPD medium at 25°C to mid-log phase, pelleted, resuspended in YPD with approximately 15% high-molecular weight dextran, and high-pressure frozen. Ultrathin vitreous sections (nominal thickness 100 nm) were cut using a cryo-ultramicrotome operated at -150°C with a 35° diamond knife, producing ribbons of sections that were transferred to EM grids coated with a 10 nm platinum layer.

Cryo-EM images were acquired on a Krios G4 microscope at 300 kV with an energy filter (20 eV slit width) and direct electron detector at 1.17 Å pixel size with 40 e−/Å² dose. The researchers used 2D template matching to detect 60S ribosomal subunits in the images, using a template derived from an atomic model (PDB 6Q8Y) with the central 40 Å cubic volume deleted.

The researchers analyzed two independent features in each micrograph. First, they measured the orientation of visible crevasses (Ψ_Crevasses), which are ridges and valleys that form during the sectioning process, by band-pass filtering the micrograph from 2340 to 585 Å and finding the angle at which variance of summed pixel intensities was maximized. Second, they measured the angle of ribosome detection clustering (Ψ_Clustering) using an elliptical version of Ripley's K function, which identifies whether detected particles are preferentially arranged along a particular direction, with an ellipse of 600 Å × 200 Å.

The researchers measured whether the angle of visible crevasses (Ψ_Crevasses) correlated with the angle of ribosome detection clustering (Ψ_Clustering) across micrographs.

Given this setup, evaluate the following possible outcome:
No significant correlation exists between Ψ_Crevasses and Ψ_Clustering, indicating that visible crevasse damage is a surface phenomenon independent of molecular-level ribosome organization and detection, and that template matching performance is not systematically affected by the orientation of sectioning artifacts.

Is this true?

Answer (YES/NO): NO